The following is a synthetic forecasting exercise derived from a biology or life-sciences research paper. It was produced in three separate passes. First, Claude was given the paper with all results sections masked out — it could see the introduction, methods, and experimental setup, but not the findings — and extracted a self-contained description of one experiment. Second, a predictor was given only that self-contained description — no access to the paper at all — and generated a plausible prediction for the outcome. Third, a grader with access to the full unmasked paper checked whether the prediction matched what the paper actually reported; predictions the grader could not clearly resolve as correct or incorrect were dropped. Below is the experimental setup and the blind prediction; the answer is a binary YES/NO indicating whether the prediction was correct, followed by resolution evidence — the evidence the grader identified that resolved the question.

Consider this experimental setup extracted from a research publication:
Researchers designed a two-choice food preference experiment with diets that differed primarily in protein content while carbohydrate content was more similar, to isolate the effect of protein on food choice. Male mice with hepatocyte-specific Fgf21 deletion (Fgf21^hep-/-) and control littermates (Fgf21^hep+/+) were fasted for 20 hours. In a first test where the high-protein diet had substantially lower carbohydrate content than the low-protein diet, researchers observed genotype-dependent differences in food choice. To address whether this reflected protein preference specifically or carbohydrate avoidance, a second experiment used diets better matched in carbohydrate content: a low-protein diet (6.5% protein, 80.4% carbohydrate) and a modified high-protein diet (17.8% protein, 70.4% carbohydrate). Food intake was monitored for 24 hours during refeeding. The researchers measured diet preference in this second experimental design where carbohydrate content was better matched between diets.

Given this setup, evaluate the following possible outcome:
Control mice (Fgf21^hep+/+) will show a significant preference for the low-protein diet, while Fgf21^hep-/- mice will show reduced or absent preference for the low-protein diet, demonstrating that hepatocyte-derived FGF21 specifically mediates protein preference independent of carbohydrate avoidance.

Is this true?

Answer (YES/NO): NO